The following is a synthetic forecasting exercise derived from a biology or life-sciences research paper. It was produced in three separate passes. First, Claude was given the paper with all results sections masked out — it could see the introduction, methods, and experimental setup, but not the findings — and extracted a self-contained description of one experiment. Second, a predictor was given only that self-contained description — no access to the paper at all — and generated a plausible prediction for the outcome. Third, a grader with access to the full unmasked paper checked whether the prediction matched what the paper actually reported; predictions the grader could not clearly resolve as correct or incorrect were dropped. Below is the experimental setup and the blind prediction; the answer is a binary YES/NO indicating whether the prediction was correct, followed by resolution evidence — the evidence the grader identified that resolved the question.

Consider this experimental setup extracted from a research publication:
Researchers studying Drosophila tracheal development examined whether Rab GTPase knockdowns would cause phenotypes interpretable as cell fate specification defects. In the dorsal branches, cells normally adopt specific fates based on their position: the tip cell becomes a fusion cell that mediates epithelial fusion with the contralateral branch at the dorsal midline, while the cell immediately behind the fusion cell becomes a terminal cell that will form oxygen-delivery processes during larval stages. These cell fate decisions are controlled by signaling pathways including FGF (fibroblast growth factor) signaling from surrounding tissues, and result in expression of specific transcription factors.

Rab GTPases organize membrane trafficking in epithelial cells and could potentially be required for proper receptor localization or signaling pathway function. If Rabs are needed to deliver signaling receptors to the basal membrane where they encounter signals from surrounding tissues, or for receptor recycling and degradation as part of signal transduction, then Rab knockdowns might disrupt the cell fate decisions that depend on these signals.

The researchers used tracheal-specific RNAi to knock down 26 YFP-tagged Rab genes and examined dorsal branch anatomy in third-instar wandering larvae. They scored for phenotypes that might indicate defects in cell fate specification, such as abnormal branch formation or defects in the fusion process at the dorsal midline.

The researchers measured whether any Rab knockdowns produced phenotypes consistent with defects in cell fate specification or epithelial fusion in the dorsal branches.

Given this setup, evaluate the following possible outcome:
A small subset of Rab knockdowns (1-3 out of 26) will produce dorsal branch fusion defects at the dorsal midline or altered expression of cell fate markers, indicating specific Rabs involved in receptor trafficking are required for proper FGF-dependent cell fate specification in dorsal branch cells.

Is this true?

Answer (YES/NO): NO